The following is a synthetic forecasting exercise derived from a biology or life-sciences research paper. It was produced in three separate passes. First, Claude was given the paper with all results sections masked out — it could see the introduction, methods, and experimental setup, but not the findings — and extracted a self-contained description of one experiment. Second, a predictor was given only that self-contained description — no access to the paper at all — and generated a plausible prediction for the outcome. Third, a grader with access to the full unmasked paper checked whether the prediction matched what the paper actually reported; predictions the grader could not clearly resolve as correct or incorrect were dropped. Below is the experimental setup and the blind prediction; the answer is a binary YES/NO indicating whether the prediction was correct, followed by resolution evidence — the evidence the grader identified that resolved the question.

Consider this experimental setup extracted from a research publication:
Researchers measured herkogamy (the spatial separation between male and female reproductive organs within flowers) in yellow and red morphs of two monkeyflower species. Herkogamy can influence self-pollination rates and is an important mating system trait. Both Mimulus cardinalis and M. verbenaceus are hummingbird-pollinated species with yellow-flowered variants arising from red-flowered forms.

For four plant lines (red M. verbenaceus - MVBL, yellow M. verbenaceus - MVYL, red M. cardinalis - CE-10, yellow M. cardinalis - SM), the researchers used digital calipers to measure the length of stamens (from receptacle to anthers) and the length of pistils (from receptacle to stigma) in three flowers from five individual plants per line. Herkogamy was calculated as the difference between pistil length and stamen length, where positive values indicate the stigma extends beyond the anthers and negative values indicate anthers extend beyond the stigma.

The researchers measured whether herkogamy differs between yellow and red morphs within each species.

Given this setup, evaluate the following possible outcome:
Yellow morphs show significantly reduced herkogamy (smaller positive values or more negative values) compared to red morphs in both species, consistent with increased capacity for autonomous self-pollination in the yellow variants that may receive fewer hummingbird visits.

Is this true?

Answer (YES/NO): NO